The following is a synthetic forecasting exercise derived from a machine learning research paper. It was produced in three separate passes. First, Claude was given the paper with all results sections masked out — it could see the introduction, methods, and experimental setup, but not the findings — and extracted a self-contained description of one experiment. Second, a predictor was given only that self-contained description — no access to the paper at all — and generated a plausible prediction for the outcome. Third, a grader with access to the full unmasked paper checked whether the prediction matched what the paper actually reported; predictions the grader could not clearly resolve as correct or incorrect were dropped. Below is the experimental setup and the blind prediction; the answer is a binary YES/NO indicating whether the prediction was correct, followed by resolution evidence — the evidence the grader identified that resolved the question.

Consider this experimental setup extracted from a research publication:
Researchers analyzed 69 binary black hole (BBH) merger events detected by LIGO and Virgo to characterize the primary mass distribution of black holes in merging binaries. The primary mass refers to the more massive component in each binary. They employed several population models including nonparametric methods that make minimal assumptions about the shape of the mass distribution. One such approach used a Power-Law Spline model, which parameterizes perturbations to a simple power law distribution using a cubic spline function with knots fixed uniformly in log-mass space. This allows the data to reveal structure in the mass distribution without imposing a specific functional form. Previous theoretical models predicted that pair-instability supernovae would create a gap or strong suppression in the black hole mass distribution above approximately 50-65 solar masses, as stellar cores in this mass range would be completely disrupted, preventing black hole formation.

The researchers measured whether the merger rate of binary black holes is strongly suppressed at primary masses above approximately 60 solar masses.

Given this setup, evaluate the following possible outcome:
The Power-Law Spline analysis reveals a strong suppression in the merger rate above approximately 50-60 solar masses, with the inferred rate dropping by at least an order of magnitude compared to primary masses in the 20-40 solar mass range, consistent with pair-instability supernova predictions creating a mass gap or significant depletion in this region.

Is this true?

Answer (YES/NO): NO